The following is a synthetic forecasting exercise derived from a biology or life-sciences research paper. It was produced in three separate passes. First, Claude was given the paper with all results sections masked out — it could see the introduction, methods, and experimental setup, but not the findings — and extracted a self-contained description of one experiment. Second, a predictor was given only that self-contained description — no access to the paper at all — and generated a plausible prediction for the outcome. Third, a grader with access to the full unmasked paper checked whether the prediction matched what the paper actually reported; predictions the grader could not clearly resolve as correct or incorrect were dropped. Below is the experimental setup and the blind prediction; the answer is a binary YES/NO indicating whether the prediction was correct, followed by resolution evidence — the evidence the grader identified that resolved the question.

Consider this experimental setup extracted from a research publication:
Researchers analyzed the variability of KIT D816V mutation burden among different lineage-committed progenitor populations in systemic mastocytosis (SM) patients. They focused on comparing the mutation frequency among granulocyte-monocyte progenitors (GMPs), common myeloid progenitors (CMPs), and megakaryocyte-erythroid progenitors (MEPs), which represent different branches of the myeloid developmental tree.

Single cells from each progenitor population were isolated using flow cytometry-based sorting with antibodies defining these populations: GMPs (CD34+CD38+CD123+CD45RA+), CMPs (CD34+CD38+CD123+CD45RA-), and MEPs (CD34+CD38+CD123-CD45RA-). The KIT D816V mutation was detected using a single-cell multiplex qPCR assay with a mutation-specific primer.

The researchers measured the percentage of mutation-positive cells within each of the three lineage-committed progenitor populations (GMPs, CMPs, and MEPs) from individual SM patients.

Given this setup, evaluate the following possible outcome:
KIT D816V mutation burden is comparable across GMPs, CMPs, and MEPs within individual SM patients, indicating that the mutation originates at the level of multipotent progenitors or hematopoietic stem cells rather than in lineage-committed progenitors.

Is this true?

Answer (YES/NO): YES